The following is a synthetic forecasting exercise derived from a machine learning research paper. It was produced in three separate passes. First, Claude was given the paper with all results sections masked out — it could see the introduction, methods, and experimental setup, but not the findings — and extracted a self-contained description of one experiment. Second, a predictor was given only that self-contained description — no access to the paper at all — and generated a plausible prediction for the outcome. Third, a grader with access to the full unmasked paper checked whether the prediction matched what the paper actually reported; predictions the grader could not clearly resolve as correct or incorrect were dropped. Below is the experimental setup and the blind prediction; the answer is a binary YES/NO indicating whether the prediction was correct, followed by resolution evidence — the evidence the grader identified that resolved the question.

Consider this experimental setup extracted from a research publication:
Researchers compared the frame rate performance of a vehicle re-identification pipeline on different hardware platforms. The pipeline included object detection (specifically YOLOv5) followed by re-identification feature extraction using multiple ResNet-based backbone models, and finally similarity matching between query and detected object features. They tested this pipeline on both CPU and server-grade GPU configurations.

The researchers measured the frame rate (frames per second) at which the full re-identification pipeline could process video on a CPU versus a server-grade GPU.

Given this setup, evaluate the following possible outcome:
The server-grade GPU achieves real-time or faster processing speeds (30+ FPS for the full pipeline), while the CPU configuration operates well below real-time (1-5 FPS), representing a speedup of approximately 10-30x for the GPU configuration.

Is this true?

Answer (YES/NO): NO